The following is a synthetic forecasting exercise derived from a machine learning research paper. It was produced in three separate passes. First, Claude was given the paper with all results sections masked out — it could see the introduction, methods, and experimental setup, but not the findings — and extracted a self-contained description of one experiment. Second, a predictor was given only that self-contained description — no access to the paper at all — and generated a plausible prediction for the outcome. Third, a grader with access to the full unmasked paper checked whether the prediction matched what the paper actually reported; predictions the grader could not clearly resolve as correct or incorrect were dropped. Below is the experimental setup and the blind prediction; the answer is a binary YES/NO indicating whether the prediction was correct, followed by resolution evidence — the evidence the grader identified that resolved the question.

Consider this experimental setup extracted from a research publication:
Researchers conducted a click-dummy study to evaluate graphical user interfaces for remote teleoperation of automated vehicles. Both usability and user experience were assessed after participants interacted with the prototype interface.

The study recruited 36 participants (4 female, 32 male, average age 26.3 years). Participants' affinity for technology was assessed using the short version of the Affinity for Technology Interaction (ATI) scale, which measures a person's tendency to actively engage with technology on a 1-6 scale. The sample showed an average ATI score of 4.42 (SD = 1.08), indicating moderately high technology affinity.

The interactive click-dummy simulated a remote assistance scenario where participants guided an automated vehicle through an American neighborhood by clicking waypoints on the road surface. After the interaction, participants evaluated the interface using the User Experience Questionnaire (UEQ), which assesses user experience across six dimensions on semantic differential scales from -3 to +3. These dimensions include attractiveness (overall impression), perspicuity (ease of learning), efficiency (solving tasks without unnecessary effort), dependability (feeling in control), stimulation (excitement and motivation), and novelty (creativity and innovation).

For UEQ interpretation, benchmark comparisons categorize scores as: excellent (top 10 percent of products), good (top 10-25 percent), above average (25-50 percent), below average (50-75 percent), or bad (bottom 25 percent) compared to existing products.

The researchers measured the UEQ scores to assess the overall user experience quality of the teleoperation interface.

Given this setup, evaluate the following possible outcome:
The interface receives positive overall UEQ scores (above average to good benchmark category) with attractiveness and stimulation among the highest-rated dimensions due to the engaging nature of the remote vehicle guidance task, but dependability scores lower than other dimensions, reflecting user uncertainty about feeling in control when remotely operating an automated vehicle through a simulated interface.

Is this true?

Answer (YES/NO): NO